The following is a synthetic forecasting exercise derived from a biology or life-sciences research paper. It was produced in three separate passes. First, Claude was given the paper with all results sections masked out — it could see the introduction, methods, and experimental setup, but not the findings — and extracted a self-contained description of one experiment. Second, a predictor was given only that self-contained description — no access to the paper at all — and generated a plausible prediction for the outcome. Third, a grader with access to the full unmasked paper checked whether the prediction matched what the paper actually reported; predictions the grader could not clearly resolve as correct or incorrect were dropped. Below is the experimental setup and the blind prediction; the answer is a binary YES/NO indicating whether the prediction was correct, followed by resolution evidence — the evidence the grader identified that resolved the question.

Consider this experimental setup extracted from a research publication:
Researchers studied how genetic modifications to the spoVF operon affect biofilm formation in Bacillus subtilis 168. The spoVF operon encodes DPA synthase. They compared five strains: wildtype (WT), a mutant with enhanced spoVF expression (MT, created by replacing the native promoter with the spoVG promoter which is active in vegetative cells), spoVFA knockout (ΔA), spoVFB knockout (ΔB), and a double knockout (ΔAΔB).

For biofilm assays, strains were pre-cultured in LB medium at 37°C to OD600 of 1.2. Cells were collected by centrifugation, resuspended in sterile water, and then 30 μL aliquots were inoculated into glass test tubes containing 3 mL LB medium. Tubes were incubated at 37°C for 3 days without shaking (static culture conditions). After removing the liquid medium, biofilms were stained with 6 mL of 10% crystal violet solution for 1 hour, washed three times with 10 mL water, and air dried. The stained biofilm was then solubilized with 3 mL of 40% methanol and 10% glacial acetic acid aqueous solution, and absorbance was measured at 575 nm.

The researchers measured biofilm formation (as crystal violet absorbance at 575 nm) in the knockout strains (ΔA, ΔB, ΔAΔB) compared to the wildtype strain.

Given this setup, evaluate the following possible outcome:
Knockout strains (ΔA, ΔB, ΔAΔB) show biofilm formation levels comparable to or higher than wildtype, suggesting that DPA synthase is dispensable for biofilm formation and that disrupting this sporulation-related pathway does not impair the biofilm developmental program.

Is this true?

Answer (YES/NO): NO